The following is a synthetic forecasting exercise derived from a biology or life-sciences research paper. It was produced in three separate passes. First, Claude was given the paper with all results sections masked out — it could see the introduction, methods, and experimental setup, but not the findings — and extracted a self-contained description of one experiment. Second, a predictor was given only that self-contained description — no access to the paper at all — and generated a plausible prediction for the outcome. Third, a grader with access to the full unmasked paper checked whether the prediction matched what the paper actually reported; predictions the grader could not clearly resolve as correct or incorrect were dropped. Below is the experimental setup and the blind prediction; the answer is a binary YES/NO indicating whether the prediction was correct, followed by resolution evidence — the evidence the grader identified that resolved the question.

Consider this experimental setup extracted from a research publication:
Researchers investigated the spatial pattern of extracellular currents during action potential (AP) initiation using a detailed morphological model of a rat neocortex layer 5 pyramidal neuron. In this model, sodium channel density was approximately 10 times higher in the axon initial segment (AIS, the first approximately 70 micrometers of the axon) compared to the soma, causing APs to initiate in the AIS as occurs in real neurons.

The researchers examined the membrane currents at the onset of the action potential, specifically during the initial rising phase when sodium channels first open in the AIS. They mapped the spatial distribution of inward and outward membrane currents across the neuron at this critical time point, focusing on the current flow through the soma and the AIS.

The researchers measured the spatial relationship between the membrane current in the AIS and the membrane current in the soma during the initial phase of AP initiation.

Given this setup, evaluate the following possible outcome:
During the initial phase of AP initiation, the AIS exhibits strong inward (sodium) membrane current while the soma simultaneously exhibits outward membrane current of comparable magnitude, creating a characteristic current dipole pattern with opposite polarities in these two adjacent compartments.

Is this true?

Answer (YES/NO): YES